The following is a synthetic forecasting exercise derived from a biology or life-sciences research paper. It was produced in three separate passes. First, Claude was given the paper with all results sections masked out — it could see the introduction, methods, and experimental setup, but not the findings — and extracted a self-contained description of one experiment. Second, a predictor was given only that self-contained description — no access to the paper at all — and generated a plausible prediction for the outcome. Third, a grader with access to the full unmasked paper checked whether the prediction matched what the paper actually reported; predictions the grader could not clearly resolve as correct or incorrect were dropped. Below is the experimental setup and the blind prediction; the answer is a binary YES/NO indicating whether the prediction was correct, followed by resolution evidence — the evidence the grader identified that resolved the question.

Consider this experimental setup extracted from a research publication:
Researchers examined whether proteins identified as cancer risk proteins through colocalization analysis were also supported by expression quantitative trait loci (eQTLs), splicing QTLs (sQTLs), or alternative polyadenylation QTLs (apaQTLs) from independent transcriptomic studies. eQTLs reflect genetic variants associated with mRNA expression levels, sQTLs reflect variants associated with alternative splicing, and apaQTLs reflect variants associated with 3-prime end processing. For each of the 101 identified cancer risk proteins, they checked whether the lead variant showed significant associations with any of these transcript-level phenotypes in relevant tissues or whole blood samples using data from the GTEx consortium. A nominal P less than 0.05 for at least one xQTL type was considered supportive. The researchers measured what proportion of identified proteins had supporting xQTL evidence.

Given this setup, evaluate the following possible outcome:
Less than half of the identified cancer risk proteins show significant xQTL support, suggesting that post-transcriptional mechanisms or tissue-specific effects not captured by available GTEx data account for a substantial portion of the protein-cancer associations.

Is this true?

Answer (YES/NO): NO